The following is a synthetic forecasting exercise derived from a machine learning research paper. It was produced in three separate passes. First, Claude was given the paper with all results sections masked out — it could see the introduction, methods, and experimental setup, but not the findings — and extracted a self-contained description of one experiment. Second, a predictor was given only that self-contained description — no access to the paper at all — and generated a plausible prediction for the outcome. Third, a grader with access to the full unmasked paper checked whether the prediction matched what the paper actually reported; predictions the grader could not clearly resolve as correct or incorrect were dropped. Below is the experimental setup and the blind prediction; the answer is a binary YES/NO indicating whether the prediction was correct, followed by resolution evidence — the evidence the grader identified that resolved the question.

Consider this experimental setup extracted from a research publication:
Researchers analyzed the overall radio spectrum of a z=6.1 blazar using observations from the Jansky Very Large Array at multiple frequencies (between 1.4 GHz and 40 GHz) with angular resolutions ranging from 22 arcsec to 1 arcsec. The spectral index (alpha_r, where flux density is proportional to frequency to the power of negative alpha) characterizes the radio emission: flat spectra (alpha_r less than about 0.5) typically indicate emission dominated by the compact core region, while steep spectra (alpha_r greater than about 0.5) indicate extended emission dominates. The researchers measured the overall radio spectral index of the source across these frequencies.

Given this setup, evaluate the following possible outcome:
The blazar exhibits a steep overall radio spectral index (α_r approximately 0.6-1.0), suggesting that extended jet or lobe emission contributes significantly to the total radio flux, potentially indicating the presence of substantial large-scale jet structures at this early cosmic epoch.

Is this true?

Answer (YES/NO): YES